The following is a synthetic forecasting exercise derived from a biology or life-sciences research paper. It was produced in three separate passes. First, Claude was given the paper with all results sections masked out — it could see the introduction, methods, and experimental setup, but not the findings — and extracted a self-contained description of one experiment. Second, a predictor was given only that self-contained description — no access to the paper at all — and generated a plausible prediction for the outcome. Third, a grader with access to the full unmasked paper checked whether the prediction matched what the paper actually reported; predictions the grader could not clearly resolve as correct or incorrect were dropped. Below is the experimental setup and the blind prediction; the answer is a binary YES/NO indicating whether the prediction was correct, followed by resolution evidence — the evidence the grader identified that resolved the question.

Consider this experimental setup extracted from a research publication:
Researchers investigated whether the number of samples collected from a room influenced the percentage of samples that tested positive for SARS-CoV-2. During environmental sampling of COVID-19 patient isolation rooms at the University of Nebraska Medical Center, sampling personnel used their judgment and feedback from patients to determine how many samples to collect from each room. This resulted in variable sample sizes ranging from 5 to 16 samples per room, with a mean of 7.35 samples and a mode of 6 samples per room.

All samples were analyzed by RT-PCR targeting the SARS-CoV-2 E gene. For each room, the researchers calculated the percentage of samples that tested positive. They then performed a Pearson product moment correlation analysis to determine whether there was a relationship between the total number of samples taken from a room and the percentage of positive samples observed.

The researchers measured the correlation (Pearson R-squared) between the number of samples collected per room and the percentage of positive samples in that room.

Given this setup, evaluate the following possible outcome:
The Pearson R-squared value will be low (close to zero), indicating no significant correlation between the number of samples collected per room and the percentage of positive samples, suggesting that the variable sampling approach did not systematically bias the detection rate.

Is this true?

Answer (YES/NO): YES